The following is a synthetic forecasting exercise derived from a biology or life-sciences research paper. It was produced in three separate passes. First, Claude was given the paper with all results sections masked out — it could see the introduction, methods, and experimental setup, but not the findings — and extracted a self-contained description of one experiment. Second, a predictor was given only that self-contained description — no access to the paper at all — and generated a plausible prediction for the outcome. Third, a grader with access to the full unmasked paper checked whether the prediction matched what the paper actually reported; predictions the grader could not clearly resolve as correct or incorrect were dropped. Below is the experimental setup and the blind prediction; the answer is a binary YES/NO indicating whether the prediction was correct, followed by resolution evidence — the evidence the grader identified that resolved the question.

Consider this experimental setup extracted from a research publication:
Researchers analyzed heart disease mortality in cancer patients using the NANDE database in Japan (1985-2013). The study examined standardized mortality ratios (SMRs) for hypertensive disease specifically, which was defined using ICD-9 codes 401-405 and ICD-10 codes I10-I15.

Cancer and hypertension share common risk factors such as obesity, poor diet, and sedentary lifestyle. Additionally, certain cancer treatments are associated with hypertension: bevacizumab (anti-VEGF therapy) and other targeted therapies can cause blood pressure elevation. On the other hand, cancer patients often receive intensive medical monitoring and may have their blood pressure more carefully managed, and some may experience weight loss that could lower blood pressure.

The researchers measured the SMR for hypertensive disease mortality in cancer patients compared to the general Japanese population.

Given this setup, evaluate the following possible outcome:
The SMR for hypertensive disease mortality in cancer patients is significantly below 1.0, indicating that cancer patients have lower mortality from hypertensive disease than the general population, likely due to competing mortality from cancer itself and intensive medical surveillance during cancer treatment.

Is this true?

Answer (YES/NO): NO